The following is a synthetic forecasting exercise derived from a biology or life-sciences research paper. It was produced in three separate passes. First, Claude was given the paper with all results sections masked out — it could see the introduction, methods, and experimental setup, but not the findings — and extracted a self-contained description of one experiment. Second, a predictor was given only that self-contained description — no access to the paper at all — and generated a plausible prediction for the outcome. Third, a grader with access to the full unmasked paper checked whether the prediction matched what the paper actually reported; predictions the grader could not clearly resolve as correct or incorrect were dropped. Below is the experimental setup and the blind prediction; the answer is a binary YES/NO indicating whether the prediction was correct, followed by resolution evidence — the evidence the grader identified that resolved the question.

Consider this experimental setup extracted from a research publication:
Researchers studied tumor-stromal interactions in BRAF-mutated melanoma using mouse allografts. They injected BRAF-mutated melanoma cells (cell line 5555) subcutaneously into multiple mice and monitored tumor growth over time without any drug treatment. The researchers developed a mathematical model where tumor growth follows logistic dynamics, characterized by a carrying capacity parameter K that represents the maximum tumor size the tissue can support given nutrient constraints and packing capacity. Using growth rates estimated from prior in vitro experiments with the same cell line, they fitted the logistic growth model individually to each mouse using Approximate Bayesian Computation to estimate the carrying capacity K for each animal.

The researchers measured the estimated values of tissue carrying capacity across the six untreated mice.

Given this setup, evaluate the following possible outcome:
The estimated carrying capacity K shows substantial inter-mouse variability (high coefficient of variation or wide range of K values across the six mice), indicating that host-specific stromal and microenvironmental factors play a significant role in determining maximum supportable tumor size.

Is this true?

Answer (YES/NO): YES